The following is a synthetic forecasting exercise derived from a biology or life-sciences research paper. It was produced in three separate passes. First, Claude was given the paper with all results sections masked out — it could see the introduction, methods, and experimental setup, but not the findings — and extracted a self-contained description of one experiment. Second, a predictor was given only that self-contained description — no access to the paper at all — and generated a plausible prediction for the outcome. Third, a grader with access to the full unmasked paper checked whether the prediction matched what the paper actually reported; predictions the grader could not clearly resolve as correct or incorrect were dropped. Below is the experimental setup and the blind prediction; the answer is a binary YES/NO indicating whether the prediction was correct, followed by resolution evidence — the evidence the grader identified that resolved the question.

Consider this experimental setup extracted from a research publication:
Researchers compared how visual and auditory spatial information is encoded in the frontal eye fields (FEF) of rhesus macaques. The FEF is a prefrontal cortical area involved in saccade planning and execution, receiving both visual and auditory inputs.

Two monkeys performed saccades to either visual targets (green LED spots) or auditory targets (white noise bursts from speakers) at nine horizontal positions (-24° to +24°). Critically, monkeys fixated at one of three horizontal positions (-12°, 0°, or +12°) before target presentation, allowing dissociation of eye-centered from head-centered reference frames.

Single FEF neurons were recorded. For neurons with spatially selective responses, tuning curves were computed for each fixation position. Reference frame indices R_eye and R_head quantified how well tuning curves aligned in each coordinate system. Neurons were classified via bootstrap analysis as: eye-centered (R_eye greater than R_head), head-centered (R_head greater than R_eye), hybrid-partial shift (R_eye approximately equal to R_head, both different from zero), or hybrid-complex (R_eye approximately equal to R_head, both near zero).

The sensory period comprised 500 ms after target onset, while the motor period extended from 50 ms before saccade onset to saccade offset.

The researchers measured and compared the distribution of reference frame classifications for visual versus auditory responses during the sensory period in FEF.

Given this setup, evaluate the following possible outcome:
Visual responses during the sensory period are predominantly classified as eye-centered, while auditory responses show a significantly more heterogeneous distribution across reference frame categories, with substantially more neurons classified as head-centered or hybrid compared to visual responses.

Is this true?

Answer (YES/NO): YES